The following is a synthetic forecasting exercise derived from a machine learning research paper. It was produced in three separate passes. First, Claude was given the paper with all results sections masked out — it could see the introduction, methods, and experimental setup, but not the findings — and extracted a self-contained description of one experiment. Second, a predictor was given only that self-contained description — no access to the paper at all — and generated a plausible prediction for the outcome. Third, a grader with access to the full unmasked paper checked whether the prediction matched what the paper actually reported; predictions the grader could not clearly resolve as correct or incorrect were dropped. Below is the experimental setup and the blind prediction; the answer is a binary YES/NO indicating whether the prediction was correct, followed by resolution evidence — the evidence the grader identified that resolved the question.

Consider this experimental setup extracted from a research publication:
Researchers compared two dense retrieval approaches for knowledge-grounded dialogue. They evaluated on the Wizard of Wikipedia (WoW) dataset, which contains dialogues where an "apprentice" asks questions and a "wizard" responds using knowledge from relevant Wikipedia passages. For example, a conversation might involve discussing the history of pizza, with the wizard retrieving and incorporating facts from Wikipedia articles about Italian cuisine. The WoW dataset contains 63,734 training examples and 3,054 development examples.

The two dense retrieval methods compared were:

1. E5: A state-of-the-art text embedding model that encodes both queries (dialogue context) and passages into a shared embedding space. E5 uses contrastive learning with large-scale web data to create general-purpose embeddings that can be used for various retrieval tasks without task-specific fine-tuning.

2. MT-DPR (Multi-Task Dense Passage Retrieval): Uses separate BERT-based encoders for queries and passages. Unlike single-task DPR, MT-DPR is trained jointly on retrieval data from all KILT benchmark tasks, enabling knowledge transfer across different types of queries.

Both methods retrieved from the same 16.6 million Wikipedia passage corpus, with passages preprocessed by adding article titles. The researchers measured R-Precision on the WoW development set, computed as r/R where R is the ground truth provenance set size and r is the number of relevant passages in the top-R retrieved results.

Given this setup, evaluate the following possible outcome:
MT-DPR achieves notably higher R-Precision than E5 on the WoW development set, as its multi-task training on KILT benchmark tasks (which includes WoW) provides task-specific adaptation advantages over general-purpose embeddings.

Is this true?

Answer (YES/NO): NO